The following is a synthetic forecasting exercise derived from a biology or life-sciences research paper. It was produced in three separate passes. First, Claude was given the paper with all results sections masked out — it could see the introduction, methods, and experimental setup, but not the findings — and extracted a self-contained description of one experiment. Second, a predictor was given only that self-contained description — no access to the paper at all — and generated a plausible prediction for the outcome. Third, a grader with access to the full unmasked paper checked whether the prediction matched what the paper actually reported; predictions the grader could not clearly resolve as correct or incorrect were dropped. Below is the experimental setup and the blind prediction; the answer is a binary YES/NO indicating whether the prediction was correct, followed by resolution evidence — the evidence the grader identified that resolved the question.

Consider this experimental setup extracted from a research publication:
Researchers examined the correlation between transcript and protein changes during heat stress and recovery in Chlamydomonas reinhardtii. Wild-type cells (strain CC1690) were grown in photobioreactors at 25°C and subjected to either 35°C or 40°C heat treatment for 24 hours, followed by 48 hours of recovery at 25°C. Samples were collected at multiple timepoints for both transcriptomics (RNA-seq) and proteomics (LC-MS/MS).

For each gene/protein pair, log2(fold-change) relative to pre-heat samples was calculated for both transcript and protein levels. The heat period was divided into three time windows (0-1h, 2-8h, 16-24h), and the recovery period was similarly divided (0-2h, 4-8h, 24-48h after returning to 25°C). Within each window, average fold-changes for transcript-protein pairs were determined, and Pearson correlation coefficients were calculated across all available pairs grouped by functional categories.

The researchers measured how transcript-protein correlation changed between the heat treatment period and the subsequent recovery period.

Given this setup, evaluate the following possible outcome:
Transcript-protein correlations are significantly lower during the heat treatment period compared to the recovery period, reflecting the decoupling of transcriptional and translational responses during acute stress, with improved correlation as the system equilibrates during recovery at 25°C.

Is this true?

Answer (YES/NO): NO